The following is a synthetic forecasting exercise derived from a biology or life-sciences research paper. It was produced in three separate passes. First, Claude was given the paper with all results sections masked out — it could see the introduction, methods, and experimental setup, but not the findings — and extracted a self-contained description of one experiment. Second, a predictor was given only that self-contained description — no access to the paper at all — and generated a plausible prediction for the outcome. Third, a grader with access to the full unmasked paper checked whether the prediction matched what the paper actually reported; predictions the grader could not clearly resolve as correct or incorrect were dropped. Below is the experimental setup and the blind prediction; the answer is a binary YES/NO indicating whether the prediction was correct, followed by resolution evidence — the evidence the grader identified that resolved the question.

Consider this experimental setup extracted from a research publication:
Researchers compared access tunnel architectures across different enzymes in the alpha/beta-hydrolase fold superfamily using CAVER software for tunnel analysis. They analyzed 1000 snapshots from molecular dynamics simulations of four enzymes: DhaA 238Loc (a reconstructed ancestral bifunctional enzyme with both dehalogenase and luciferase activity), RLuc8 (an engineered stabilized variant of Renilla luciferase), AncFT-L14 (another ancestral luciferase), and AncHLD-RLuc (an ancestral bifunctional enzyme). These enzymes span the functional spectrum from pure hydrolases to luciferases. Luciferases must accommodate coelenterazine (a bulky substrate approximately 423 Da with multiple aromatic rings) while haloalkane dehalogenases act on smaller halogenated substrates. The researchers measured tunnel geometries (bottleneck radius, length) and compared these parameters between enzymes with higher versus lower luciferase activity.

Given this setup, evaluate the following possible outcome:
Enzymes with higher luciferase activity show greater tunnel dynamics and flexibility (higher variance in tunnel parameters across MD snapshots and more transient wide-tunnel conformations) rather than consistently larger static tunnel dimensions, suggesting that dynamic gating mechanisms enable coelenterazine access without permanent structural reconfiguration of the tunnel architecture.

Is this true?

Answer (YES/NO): NO